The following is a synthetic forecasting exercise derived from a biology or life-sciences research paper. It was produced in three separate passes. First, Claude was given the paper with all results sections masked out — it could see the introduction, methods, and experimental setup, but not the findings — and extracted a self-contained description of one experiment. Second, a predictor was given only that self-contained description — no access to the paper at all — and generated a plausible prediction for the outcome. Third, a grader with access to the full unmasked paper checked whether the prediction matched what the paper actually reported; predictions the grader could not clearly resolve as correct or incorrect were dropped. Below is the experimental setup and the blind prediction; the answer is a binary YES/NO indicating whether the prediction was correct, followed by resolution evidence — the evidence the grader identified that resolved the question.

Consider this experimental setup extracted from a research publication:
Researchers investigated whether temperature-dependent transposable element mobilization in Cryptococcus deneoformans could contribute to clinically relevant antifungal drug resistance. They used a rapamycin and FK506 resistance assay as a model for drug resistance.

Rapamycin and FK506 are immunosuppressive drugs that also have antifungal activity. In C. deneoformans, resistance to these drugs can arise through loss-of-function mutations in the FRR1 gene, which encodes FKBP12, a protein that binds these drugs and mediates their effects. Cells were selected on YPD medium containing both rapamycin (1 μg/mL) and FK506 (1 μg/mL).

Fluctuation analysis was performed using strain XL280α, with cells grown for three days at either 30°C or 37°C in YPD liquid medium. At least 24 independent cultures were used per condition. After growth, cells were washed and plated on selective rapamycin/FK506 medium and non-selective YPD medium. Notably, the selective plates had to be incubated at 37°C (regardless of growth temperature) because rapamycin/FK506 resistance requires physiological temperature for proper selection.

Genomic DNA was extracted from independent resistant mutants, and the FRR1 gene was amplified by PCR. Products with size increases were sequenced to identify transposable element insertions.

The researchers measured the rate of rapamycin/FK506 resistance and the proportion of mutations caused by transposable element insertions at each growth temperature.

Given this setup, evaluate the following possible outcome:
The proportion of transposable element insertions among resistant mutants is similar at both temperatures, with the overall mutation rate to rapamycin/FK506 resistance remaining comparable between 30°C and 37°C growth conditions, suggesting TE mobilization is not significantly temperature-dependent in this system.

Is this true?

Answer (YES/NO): NO